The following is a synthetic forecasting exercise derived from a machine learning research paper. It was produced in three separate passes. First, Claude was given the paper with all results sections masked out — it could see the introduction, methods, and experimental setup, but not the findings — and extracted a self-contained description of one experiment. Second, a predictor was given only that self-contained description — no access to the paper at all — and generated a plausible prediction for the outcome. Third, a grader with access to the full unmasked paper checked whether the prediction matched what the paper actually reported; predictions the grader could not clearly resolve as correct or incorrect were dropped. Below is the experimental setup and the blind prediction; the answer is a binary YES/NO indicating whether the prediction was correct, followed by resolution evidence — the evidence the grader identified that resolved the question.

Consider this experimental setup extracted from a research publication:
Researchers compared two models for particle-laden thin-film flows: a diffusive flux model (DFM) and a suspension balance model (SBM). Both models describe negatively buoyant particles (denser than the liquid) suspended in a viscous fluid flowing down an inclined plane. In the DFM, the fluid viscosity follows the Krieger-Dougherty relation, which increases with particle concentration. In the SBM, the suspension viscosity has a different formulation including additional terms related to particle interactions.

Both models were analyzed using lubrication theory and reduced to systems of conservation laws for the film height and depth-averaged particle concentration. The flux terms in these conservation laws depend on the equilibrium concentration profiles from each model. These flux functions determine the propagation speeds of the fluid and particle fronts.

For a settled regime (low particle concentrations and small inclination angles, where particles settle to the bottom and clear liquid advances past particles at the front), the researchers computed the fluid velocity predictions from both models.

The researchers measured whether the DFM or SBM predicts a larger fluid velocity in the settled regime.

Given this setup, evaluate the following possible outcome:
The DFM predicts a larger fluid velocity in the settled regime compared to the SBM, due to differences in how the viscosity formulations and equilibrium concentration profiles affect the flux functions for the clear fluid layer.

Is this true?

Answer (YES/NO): NO